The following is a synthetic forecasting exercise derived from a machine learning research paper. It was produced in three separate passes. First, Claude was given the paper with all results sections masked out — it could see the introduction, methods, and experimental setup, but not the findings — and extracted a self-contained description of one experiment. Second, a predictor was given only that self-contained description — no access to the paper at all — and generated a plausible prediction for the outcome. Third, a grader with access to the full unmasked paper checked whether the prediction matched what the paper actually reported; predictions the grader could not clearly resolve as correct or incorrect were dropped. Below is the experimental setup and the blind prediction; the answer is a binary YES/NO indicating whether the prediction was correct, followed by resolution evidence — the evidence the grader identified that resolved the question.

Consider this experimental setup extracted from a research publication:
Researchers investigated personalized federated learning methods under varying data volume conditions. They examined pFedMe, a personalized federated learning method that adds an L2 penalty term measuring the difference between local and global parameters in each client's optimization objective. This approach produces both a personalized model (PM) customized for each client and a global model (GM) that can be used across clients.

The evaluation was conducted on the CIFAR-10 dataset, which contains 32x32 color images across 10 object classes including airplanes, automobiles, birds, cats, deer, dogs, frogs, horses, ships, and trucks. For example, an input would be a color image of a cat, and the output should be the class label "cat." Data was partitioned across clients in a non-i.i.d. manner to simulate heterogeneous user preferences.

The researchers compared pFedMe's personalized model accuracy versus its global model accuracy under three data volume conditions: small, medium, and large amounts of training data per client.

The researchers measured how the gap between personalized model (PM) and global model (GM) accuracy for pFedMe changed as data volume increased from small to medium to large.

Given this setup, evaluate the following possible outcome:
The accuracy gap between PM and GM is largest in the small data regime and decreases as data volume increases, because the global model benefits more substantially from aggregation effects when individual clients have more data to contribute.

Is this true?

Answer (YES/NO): NO